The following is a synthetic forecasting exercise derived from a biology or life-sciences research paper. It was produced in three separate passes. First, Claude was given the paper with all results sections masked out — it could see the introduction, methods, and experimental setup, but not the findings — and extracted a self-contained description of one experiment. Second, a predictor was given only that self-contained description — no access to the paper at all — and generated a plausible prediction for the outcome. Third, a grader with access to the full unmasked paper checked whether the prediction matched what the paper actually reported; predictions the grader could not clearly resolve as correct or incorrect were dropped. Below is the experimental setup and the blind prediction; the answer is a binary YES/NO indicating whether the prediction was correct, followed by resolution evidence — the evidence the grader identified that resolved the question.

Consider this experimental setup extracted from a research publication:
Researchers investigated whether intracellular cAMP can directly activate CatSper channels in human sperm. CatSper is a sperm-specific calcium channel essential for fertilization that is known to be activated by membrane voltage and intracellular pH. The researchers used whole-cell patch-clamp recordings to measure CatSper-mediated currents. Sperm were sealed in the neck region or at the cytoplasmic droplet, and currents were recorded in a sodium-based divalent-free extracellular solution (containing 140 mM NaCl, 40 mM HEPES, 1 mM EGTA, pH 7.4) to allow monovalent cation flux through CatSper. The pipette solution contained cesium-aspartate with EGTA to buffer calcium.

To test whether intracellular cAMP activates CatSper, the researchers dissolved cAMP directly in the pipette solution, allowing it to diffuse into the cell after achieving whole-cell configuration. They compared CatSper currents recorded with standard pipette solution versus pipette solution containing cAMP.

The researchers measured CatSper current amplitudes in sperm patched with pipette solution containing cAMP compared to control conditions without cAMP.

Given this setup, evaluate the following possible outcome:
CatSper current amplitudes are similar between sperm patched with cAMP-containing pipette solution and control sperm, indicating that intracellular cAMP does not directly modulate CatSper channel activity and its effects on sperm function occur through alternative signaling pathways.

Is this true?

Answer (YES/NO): YES